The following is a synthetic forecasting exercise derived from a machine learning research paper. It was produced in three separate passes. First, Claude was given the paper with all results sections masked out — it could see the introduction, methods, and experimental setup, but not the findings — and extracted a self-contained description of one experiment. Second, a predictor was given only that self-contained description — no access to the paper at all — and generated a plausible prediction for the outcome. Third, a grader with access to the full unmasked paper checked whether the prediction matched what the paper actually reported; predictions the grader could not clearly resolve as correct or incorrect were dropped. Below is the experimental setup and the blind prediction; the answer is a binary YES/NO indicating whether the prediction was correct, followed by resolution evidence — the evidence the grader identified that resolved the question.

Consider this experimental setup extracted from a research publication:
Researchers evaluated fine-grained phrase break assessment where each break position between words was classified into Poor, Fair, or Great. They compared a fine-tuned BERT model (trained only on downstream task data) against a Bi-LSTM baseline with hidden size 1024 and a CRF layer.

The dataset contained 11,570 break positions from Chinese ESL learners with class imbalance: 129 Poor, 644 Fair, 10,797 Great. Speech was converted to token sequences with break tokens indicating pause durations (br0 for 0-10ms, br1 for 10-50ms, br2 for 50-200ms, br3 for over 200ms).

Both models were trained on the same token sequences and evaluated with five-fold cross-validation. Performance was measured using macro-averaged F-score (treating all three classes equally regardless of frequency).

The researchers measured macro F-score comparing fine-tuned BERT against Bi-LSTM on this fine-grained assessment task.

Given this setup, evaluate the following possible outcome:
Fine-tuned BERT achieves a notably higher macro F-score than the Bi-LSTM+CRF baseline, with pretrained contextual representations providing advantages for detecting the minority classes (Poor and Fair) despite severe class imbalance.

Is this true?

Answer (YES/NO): NO